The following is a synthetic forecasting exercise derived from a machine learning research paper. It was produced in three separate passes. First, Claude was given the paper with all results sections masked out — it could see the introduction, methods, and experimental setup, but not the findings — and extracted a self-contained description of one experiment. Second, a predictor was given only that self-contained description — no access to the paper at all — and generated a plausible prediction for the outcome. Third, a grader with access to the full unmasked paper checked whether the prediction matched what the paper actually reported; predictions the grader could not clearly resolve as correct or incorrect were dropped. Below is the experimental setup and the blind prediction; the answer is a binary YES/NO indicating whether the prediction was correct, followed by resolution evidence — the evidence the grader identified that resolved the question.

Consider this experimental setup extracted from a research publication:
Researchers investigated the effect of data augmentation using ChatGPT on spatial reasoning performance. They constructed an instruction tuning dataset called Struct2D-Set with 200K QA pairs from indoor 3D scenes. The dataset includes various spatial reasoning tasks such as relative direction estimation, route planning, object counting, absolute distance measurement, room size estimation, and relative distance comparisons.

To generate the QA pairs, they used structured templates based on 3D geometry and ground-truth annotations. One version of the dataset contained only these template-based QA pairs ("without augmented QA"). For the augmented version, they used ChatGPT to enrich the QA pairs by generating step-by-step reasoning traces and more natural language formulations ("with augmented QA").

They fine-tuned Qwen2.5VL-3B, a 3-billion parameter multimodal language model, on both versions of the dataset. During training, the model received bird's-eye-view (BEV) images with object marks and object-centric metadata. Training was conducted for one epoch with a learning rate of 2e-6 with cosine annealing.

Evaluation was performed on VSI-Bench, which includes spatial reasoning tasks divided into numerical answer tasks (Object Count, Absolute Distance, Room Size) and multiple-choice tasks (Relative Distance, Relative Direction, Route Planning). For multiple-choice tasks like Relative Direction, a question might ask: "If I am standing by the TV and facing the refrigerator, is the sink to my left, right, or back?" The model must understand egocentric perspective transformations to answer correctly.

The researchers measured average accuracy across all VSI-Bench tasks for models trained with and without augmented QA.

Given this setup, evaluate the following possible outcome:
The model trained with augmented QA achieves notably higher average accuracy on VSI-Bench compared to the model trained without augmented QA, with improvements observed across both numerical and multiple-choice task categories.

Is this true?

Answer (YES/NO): YES